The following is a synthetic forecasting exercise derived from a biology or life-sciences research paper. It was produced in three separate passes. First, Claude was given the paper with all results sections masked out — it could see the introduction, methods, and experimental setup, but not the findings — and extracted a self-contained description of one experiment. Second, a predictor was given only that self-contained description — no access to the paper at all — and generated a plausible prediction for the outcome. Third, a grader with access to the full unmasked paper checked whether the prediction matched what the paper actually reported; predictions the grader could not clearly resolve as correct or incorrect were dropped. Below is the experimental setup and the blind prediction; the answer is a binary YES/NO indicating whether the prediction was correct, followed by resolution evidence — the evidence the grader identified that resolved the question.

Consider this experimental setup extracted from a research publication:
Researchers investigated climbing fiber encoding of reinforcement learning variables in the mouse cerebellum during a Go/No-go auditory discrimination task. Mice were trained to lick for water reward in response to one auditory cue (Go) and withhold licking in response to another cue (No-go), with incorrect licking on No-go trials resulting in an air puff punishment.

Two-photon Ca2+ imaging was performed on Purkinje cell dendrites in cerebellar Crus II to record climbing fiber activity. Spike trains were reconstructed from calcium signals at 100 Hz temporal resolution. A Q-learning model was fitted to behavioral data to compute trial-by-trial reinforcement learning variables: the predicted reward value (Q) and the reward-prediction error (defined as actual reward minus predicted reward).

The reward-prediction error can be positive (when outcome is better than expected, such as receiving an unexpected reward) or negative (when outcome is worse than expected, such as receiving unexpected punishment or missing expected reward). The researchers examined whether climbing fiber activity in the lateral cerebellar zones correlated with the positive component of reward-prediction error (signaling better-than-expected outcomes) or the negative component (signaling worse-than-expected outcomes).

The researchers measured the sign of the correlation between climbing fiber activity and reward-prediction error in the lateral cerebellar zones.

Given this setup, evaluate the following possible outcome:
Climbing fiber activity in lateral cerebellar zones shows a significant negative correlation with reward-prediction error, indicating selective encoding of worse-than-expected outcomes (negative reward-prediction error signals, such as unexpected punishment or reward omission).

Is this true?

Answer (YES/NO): YES